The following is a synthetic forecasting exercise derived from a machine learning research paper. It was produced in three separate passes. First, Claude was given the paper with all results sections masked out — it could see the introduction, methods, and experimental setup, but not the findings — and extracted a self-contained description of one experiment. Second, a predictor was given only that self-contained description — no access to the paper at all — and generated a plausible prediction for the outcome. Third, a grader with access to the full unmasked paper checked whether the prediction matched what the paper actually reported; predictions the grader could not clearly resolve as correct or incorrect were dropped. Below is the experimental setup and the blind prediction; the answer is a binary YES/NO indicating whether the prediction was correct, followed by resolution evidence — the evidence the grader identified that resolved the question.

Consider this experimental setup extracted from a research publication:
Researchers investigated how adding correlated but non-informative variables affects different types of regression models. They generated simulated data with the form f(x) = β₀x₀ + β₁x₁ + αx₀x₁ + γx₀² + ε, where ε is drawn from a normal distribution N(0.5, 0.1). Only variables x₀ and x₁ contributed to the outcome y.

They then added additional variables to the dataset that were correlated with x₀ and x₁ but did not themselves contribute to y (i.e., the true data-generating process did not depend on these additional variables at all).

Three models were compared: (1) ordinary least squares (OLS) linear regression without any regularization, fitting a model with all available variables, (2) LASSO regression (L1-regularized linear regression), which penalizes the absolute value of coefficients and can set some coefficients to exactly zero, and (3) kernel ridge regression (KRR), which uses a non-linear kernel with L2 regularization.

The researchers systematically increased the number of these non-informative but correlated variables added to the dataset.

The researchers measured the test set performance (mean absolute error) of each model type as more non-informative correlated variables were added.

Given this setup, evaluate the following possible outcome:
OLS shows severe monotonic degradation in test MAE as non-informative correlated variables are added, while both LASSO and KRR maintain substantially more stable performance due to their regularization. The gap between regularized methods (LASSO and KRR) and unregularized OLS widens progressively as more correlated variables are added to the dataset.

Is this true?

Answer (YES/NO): YES